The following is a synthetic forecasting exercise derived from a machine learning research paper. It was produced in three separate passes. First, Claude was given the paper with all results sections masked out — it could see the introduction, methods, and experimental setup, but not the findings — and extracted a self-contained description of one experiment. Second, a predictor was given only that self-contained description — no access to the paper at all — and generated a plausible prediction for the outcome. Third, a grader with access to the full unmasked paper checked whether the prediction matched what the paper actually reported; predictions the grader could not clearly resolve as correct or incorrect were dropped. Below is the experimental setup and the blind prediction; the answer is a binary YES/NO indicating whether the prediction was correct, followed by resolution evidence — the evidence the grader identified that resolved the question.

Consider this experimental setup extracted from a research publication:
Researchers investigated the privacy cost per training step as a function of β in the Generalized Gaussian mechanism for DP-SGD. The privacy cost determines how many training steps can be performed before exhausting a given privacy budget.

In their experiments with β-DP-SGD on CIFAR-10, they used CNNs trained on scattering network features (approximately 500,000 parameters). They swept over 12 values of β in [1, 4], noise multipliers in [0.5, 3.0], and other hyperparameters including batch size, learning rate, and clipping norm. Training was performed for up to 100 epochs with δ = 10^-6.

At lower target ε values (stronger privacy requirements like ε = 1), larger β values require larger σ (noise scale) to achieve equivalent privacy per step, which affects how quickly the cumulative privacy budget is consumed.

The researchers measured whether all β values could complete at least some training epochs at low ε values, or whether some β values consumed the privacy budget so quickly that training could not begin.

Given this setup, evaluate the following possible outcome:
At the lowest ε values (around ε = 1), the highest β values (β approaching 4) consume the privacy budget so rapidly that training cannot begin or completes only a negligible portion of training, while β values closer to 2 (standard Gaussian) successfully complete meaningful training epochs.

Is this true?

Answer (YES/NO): YES